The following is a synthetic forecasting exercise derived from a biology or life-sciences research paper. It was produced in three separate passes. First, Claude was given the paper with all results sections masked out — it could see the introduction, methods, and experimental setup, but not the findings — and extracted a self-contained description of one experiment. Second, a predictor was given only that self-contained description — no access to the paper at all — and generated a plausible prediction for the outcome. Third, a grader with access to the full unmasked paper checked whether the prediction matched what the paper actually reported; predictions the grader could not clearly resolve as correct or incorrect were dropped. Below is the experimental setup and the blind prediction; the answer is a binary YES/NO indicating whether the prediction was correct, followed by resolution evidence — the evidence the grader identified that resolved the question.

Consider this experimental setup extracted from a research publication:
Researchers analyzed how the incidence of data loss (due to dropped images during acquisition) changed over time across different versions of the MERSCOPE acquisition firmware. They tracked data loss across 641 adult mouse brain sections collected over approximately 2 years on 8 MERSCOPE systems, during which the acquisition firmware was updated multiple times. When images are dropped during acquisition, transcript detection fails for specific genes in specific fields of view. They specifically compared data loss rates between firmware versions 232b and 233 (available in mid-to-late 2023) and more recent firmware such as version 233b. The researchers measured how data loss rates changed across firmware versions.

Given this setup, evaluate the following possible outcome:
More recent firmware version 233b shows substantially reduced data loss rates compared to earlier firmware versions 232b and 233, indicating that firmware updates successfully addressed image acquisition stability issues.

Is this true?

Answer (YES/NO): YES